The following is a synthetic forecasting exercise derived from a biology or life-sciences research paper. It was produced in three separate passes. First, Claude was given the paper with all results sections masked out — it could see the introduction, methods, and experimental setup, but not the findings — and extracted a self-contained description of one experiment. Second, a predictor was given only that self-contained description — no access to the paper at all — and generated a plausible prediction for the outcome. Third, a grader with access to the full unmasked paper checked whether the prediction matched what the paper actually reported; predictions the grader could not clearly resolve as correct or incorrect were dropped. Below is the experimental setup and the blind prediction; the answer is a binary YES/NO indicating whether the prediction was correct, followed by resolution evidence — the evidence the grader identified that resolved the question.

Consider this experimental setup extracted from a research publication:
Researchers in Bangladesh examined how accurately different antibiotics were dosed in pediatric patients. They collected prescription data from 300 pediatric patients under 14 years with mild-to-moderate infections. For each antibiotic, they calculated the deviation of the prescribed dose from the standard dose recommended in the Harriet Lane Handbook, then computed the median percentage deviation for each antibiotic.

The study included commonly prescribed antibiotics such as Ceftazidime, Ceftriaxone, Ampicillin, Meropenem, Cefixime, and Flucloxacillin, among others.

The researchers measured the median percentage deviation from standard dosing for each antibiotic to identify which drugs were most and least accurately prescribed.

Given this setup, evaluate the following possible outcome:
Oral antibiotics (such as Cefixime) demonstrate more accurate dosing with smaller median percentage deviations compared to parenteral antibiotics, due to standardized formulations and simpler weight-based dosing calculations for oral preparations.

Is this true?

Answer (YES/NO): NO